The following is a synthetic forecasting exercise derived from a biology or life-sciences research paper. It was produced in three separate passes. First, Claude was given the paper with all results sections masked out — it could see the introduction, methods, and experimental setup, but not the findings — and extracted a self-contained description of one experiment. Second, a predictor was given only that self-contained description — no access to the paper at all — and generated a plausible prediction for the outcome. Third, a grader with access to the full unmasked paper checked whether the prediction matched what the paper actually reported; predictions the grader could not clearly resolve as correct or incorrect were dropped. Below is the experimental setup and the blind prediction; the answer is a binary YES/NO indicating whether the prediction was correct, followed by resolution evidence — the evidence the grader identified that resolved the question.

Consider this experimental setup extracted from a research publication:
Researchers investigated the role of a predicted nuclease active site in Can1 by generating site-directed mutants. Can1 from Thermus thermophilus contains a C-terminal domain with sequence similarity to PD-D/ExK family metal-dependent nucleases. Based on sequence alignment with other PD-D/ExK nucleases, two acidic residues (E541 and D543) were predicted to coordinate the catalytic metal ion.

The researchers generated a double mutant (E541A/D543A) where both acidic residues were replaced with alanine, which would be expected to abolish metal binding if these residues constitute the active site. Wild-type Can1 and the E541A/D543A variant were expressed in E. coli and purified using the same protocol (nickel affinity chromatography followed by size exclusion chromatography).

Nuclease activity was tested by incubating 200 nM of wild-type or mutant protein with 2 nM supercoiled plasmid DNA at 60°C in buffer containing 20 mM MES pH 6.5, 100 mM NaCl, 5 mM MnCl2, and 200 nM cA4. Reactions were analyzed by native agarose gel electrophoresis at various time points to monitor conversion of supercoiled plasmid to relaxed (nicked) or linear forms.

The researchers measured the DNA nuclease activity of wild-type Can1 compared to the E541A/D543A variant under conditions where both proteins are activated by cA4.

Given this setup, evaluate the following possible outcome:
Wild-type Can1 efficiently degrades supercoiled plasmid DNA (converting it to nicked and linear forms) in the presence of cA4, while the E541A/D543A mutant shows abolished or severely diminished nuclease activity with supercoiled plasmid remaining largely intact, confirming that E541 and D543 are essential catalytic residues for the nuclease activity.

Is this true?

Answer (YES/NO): YES